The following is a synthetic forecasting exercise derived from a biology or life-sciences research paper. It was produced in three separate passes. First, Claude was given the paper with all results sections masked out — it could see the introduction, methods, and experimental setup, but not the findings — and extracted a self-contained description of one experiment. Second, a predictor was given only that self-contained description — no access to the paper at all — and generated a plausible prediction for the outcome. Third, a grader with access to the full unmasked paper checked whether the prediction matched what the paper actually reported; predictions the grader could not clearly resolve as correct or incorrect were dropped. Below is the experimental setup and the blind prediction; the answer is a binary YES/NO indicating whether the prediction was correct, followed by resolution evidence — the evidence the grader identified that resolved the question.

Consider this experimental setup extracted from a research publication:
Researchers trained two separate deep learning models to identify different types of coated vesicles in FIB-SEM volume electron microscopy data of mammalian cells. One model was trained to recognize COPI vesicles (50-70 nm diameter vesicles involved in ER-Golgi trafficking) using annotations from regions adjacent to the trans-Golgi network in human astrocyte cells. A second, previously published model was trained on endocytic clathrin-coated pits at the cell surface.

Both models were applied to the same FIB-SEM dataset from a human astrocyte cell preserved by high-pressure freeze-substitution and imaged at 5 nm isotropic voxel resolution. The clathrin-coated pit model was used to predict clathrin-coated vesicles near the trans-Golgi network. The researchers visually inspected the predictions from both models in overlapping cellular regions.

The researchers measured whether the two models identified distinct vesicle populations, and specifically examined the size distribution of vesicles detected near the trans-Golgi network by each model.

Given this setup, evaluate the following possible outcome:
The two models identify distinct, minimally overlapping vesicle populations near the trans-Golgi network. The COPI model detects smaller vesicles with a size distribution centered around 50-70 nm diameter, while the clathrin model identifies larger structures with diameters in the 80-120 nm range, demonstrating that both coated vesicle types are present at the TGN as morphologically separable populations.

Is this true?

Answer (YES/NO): NO